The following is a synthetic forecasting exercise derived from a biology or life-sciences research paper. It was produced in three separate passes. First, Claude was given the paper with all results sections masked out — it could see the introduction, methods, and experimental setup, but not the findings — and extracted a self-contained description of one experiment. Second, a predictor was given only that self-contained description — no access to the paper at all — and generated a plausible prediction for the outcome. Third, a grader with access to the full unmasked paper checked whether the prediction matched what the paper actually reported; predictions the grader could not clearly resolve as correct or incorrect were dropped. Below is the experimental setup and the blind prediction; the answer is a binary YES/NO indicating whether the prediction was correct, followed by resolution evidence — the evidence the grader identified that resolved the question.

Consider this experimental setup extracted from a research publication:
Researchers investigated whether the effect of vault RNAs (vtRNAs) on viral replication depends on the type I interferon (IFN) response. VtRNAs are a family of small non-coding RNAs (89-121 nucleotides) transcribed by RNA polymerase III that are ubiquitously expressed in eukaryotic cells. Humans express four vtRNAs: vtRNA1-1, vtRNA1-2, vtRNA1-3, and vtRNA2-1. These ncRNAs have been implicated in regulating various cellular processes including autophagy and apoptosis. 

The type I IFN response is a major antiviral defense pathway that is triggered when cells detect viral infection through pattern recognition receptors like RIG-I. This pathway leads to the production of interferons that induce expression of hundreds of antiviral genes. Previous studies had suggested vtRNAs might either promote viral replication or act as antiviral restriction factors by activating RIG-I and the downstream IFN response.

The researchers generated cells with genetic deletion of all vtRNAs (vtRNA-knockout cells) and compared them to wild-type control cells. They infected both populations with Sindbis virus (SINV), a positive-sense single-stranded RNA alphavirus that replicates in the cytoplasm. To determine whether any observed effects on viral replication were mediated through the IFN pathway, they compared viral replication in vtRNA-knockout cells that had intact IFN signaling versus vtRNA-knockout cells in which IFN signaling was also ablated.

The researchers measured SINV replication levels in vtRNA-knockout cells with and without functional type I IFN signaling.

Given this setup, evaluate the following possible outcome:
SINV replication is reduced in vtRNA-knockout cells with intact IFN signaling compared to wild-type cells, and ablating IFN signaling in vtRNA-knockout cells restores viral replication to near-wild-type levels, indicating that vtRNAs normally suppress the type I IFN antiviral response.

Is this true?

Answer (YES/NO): NO